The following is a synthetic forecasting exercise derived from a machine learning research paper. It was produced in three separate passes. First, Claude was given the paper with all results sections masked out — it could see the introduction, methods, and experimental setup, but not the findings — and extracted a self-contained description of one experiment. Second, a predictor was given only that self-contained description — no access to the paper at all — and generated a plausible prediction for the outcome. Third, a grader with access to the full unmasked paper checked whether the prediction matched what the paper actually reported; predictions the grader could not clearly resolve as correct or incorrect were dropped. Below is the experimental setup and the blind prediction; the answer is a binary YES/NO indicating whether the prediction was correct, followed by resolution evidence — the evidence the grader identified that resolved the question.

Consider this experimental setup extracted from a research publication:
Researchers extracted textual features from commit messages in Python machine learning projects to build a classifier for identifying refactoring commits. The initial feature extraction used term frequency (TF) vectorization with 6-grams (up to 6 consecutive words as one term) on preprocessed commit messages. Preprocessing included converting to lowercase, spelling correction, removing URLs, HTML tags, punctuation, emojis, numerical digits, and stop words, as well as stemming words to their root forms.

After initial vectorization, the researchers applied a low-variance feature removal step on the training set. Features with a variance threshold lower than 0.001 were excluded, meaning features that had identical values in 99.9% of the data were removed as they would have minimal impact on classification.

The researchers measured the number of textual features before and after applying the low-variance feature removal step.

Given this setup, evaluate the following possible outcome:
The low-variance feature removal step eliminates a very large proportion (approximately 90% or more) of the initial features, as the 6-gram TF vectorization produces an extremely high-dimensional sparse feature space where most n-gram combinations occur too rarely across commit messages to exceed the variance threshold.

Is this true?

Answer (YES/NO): YES